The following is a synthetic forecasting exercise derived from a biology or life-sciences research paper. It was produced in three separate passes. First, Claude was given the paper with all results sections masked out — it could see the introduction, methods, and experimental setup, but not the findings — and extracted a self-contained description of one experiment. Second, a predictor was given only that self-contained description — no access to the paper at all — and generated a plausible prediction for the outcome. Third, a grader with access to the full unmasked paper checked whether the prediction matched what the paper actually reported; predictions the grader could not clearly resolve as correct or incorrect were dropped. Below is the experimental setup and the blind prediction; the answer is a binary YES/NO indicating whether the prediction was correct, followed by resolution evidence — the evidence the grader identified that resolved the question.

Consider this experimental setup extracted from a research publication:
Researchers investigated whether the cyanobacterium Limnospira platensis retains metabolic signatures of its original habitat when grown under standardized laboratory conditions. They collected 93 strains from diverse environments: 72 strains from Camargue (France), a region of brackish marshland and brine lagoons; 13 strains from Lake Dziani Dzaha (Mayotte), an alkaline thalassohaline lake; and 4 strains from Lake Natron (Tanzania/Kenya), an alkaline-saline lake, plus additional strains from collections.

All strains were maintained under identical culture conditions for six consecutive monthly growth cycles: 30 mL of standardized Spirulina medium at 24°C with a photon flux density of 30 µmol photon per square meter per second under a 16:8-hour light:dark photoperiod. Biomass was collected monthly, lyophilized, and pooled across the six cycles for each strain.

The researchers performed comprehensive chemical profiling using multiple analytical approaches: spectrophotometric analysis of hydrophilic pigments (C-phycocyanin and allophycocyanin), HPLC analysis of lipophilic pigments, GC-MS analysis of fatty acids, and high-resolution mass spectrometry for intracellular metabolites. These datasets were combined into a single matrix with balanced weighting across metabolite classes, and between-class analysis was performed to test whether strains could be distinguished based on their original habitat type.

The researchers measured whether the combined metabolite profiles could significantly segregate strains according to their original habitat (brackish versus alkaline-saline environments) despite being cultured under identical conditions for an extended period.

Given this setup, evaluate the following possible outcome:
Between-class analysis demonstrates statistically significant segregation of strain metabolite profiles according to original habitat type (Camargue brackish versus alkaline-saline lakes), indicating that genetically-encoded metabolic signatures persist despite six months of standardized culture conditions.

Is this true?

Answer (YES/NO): YES